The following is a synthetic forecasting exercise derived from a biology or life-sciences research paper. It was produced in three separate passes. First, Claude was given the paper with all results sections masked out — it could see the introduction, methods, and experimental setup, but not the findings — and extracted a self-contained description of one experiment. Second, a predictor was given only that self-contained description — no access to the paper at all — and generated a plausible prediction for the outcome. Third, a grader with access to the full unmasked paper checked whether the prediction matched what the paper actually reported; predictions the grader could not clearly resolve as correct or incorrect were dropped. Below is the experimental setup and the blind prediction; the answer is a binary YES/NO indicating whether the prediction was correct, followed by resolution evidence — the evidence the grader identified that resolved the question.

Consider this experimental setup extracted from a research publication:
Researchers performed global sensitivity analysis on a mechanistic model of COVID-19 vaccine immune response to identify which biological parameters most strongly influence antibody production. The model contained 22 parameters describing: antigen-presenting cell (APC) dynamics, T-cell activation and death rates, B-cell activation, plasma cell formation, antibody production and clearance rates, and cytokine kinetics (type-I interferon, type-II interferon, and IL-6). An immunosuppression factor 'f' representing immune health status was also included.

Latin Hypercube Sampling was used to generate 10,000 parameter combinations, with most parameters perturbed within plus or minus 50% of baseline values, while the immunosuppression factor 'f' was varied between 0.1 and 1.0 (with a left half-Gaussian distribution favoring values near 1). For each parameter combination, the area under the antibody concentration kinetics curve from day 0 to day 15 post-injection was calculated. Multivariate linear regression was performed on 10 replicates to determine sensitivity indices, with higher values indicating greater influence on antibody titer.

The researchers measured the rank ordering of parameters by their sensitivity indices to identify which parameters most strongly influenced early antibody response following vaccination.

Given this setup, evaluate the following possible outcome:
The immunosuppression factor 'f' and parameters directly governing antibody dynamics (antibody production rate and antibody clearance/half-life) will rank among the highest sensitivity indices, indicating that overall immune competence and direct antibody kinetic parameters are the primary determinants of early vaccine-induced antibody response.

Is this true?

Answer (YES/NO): NO